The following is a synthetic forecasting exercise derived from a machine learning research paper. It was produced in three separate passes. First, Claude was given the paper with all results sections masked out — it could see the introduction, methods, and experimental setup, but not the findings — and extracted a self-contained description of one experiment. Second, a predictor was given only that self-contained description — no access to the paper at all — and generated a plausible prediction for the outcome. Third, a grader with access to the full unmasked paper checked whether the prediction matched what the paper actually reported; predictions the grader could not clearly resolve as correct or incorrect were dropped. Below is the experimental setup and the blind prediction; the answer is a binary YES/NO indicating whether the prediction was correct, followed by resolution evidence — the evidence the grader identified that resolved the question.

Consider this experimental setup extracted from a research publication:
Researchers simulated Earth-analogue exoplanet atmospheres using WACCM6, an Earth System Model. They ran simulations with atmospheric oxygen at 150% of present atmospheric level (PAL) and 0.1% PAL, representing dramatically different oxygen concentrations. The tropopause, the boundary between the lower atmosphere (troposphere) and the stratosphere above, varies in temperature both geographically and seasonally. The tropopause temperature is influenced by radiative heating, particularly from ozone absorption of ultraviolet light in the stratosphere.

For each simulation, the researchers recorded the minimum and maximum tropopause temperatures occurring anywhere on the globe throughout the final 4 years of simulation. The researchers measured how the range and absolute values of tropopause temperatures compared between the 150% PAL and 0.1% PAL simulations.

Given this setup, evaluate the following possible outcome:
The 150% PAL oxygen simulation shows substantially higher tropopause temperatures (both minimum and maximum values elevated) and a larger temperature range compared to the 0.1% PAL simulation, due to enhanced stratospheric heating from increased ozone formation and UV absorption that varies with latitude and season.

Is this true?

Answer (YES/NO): NO